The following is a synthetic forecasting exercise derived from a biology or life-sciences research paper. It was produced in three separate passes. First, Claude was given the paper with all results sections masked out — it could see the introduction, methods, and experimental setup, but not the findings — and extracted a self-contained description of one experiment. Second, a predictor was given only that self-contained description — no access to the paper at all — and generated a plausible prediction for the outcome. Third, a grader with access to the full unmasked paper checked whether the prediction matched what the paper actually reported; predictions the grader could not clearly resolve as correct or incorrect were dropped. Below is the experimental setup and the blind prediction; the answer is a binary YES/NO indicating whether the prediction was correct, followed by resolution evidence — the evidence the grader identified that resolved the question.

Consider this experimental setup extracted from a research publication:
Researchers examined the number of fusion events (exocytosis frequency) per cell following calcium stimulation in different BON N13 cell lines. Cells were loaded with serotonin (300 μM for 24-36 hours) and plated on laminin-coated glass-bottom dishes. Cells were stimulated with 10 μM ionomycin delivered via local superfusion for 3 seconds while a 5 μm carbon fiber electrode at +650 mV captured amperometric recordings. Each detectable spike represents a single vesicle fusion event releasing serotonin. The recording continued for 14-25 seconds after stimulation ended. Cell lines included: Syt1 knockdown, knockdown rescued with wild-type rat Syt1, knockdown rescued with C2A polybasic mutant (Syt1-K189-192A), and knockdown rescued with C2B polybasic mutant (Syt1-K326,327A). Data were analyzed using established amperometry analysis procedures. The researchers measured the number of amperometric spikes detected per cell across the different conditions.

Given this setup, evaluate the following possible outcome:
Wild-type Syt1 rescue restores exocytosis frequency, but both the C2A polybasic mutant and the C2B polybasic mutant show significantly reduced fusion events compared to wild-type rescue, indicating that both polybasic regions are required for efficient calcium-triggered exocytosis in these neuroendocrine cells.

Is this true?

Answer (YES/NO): YES